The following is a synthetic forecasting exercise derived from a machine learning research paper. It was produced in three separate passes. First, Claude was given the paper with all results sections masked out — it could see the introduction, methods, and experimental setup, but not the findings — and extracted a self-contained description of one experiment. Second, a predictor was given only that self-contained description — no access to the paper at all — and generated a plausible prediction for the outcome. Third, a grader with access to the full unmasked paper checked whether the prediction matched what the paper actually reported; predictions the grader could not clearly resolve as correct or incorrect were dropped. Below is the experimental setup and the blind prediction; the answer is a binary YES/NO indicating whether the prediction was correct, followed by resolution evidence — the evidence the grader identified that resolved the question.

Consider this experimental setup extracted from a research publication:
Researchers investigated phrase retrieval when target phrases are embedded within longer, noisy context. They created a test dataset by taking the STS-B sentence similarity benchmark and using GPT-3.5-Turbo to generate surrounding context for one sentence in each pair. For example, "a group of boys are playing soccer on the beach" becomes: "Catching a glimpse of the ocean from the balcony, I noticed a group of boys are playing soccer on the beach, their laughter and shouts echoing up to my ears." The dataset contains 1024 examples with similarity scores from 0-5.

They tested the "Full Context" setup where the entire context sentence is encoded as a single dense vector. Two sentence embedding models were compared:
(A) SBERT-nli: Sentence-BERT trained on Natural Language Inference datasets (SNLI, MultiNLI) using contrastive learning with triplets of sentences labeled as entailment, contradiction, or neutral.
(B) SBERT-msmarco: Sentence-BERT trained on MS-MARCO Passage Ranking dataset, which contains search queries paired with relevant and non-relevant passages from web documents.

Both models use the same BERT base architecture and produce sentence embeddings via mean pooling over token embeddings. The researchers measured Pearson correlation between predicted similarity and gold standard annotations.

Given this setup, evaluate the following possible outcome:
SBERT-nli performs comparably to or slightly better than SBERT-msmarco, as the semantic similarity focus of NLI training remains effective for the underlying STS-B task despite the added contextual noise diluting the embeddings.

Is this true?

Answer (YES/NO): NO